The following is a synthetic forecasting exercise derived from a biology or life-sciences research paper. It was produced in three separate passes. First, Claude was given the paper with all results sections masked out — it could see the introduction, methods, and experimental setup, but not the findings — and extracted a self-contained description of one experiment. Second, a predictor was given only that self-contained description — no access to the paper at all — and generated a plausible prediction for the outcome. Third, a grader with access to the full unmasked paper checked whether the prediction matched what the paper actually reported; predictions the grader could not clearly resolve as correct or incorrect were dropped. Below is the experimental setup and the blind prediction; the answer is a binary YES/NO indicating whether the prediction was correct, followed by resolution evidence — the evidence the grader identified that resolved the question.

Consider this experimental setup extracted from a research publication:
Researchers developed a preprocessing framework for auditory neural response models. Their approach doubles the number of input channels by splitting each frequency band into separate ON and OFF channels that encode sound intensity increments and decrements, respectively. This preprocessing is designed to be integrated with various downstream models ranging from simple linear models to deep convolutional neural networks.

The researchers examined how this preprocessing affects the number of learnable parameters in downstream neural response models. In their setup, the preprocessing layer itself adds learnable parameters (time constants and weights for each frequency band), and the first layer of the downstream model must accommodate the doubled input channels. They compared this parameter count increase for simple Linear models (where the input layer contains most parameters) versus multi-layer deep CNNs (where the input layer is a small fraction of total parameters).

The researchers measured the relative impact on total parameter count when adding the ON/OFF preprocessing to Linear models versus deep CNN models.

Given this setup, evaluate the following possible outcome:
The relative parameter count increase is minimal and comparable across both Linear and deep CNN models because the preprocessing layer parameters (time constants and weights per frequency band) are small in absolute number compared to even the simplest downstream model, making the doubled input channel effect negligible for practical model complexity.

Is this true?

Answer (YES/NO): NO